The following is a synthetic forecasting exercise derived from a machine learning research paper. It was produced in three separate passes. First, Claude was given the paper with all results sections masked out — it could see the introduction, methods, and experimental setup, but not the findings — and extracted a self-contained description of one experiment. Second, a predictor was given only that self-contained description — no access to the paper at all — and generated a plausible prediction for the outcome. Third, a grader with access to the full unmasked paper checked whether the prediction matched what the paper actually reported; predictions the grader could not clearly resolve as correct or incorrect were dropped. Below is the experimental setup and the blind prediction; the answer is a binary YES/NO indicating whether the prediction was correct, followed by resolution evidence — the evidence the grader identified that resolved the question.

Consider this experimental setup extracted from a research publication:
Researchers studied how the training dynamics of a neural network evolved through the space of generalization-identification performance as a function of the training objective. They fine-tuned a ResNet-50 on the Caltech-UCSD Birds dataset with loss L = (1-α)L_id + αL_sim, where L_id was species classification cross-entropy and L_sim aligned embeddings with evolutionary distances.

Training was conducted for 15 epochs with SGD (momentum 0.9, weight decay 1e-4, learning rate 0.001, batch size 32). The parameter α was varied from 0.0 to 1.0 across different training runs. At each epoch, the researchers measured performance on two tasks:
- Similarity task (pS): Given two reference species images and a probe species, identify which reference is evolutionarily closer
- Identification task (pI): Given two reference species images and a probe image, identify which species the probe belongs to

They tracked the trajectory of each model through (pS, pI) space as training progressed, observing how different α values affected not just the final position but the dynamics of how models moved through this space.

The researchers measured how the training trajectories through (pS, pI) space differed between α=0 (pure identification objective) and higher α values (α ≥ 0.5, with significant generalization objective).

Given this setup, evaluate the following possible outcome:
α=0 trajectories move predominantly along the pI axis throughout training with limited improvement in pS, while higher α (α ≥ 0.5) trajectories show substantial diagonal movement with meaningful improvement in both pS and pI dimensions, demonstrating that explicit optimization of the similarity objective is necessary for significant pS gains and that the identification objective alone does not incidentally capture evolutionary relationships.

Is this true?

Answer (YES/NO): NO